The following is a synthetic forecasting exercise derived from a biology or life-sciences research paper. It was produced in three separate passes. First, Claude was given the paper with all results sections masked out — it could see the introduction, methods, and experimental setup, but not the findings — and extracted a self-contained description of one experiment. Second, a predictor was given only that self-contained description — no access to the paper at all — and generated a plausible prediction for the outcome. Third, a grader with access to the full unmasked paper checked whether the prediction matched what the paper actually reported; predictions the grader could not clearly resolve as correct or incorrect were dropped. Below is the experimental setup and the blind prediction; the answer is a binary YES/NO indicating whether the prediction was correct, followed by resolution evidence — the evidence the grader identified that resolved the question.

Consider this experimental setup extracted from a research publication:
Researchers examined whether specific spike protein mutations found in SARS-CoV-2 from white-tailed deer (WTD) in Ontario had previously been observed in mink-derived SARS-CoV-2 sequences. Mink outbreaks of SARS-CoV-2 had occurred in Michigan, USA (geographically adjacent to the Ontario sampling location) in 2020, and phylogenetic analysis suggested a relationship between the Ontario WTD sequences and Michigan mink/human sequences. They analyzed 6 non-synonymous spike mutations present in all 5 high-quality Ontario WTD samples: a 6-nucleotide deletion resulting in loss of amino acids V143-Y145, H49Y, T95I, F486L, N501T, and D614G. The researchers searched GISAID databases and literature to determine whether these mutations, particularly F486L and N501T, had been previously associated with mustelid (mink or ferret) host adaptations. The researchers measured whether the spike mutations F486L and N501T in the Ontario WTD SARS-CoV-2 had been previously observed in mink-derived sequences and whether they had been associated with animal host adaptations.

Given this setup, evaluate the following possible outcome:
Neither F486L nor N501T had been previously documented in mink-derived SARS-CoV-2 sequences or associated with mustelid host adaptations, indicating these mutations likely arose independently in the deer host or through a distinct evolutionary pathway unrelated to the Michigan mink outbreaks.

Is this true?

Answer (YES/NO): NO